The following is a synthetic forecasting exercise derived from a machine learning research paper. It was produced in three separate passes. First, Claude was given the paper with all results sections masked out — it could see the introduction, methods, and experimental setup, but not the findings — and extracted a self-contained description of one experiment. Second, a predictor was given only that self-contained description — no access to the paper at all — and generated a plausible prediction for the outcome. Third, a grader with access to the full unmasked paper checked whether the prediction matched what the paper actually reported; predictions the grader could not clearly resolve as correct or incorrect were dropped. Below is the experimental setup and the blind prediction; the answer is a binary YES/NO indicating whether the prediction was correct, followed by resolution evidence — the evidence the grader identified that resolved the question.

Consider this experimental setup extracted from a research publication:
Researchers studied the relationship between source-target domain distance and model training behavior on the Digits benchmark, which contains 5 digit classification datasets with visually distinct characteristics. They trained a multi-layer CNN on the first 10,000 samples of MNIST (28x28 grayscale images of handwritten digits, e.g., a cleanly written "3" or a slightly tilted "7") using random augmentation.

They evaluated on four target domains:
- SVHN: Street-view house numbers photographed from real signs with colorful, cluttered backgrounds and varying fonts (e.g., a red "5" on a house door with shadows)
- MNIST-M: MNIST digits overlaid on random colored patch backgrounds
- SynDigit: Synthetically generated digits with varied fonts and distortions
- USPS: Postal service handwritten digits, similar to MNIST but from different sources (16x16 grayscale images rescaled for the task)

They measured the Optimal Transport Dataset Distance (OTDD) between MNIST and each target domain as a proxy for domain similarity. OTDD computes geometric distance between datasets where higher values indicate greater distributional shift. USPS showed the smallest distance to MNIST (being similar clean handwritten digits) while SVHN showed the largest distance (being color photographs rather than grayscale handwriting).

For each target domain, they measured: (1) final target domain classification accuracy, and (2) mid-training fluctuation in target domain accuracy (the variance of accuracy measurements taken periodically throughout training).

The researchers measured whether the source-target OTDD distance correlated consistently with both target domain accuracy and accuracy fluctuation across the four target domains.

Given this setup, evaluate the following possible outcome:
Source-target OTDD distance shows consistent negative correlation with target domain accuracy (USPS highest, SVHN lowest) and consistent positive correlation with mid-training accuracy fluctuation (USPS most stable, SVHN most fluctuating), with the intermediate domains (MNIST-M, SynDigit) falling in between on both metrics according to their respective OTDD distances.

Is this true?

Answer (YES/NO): YES